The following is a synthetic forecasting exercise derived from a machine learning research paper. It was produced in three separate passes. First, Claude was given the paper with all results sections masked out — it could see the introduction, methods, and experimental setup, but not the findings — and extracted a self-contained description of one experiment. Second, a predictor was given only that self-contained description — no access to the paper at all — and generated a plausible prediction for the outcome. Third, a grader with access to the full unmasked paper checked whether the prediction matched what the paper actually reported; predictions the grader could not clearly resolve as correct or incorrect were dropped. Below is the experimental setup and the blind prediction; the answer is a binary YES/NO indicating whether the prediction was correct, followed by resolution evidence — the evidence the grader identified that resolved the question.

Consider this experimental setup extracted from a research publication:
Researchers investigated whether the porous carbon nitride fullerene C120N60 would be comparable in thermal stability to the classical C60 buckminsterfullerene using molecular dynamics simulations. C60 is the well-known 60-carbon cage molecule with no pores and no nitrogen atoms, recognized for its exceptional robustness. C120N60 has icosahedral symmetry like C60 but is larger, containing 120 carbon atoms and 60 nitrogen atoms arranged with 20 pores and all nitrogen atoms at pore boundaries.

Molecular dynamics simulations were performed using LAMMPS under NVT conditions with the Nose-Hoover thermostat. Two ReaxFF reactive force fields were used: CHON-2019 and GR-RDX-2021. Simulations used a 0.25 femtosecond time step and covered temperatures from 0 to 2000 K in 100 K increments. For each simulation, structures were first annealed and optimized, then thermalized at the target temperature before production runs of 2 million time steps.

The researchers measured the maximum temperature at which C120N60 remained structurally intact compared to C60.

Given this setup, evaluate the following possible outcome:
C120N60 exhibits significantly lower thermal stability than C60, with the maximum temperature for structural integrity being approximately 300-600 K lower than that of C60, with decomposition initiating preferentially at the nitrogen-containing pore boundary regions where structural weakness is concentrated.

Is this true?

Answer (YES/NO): NO